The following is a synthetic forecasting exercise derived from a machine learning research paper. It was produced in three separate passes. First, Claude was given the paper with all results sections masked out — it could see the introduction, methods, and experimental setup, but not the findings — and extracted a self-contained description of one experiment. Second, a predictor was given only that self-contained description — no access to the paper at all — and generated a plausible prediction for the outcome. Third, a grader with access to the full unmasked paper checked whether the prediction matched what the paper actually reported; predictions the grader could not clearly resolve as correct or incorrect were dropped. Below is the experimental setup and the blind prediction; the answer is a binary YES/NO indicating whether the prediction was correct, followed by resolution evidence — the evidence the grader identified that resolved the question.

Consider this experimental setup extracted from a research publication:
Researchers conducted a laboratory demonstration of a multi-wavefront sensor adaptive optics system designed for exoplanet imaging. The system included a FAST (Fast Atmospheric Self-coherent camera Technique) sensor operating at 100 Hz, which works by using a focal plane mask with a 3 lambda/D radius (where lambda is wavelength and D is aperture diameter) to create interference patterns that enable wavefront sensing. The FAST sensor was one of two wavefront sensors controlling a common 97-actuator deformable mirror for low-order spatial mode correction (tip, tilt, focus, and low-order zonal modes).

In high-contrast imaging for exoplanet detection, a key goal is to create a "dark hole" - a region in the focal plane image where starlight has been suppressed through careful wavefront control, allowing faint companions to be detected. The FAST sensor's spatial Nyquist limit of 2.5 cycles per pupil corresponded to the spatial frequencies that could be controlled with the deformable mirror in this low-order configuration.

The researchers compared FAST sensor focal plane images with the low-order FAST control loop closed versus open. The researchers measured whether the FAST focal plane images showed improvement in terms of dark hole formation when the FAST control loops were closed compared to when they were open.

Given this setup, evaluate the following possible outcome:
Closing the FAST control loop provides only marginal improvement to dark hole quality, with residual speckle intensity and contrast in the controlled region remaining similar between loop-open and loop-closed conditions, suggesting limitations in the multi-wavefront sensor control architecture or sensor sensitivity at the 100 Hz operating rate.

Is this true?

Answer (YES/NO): NO